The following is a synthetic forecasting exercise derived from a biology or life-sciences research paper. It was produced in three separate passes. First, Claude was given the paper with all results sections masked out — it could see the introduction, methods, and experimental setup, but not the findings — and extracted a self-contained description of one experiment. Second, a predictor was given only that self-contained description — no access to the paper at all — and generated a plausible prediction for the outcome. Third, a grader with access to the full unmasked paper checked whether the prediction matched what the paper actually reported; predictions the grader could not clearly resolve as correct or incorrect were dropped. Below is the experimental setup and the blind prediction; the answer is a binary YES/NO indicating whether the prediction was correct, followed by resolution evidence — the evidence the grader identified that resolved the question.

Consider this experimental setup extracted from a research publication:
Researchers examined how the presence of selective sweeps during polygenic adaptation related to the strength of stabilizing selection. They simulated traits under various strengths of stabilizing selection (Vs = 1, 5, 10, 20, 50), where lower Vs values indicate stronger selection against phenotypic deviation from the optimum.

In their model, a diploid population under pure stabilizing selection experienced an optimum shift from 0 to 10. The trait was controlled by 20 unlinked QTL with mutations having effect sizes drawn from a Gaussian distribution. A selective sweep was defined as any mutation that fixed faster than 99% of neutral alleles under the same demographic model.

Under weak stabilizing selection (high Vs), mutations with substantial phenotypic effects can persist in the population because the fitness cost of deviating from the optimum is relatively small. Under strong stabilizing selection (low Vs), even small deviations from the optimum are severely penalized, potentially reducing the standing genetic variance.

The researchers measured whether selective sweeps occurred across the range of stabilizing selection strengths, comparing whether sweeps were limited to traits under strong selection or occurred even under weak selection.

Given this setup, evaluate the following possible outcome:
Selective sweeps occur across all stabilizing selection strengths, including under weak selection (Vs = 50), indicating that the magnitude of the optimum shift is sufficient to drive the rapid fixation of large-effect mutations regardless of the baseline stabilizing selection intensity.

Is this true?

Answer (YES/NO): YES